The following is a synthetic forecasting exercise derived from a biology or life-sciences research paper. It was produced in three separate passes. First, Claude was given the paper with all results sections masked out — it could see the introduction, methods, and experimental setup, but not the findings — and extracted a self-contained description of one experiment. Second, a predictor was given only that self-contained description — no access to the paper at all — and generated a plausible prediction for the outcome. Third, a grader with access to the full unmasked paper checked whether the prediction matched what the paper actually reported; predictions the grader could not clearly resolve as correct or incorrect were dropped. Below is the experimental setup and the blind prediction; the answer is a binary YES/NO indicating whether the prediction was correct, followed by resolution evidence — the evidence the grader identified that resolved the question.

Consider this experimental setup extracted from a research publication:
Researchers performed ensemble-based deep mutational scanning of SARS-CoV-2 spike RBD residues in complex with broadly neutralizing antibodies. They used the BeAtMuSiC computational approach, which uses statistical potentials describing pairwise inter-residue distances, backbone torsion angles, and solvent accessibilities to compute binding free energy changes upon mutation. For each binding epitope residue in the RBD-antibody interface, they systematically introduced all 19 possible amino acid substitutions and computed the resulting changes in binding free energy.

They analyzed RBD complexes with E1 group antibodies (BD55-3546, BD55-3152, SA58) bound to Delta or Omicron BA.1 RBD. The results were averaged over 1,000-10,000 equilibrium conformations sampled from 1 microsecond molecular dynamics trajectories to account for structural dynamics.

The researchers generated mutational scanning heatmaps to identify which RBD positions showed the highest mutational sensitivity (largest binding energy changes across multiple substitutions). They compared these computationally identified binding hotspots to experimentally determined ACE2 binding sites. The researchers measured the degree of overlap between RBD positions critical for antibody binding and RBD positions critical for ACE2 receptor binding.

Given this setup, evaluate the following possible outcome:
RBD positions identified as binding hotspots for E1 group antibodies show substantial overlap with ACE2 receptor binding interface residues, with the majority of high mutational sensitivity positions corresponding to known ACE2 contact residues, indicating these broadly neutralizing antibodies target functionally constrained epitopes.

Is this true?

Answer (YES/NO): NO